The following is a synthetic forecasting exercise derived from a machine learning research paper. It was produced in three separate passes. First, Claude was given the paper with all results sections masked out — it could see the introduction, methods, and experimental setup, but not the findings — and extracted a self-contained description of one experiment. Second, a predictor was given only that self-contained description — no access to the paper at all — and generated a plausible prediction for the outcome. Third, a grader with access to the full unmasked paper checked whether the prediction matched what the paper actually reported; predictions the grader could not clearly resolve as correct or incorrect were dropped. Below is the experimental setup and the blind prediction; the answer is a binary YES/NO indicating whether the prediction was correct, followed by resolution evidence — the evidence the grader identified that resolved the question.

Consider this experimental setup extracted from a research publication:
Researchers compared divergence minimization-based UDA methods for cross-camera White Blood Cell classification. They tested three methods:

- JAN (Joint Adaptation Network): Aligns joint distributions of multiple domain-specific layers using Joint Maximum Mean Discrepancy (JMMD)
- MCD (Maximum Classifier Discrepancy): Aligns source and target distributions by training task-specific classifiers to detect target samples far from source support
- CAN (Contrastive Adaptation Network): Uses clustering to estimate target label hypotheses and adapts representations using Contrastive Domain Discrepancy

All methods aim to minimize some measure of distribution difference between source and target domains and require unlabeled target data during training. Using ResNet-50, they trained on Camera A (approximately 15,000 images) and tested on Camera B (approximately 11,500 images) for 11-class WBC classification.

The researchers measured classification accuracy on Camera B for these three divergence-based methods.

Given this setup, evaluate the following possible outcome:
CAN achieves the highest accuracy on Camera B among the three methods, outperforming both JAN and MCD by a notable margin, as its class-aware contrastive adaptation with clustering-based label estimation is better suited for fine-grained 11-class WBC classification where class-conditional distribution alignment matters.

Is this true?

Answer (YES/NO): YES